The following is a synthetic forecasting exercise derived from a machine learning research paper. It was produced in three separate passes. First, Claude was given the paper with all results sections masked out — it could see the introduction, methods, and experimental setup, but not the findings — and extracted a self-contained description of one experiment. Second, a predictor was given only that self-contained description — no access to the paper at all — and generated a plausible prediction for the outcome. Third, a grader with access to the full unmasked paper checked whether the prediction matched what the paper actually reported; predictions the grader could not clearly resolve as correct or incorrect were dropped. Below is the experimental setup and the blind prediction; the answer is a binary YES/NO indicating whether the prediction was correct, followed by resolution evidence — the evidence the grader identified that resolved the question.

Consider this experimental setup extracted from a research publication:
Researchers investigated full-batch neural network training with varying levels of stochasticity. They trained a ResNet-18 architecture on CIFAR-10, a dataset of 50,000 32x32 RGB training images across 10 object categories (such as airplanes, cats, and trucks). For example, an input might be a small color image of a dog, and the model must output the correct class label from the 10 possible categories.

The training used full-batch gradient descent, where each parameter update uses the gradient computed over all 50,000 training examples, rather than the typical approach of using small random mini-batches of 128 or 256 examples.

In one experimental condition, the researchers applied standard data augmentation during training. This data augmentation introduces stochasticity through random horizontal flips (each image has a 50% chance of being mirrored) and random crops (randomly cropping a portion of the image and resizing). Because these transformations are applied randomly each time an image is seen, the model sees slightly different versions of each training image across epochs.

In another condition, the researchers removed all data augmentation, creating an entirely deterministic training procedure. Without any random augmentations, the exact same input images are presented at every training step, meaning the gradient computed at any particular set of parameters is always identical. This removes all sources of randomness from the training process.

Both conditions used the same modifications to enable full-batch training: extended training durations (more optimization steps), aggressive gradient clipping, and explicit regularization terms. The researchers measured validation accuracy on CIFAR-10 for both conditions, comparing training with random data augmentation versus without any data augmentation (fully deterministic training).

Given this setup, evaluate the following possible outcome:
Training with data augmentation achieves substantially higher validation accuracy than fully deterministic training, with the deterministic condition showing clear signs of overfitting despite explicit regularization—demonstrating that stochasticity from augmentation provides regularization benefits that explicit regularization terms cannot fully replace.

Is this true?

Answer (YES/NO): NO